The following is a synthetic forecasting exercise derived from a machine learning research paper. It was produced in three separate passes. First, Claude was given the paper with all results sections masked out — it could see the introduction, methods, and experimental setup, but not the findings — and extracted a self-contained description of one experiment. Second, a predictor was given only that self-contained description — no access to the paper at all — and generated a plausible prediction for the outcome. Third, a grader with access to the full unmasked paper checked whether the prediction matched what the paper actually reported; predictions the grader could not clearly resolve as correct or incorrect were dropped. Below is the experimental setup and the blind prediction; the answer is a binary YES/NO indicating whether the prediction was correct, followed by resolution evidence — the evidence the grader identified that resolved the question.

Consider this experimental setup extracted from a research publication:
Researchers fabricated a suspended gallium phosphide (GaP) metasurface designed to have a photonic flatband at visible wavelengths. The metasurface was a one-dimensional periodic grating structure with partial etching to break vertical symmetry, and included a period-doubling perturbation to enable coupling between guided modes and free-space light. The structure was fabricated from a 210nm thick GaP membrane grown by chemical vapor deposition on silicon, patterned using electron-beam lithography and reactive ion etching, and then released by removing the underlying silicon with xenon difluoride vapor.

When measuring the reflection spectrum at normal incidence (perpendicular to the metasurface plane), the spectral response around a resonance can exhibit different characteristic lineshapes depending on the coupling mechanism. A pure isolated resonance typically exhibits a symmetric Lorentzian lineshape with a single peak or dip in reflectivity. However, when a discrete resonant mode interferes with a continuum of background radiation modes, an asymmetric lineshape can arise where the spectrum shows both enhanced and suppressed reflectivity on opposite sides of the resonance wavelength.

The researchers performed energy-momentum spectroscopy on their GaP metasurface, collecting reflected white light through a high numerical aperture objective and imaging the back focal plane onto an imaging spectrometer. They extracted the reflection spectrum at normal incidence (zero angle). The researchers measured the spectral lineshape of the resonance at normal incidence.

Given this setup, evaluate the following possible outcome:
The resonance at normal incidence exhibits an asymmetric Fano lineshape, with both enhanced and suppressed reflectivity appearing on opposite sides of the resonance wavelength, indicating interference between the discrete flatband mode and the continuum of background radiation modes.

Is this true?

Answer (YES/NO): YES